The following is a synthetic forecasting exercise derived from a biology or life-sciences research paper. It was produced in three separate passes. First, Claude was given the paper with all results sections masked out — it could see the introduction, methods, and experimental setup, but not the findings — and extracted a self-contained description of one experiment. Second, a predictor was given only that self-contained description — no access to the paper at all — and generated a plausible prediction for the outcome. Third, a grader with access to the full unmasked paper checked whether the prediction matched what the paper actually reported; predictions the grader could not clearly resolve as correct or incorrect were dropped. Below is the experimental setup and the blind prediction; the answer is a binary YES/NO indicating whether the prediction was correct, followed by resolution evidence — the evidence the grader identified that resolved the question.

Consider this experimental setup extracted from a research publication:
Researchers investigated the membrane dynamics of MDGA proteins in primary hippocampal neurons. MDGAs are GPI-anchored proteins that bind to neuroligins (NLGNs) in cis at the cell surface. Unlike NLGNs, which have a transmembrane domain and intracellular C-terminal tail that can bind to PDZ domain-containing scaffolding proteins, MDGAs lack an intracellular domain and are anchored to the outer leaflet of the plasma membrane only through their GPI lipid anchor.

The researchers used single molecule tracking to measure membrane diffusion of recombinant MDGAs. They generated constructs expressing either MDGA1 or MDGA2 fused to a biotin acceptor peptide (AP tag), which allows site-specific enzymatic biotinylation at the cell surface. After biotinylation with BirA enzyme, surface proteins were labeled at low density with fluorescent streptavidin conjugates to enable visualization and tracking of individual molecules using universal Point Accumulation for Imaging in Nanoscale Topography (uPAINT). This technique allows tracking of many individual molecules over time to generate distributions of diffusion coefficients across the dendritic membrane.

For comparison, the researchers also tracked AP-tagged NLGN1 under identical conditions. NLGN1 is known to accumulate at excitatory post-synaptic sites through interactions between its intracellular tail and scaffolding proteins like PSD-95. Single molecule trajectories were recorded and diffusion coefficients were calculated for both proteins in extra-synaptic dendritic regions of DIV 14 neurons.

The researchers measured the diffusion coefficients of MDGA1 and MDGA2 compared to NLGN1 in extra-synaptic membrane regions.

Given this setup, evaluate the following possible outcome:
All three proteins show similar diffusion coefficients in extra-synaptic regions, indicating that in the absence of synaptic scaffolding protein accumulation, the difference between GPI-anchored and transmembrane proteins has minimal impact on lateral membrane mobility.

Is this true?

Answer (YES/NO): NO